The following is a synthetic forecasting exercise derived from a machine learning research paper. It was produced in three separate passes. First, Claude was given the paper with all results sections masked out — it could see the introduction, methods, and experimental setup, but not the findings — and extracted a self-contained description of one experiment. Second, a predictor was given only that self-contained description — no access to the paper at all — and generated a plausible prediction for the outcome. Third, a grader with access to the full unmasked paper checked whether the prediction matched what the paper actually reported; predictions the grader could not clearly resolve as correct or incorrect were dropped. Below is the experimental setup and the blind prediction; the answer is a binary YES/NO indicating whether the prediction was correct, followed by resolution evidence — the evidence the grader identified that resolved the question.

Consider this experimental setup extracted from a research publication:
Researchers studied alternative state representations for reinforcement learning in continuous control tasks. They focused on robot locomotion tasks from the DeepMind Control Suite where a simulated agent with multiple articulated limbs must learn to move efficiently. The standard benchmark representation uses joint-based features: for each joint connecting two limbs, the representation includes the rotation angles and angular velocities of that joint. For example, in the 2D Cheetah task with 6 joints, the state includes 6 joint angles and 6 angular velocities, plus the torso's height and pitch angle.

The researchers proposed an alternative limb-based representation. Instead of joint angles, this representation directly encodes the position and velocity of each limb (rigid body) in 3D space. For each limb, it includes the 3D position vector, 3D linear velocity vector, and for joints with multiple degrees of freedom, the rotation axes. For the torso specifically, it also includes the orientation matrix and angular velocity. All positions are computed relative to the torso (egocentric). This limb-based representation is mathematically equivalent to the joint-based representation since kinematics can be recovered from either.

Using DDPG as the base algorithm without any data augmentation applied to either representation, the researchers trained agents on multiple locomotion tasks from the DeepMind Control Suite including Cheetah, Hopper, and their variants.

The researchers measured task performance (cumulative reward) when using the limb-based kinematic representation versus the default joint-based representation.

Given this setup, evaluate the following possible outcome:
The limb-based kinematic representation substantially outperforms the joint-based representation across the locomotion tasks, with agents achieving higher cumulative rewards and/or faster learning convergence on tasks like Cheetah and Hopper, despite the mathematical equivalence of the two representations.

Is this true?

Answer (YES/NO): NO